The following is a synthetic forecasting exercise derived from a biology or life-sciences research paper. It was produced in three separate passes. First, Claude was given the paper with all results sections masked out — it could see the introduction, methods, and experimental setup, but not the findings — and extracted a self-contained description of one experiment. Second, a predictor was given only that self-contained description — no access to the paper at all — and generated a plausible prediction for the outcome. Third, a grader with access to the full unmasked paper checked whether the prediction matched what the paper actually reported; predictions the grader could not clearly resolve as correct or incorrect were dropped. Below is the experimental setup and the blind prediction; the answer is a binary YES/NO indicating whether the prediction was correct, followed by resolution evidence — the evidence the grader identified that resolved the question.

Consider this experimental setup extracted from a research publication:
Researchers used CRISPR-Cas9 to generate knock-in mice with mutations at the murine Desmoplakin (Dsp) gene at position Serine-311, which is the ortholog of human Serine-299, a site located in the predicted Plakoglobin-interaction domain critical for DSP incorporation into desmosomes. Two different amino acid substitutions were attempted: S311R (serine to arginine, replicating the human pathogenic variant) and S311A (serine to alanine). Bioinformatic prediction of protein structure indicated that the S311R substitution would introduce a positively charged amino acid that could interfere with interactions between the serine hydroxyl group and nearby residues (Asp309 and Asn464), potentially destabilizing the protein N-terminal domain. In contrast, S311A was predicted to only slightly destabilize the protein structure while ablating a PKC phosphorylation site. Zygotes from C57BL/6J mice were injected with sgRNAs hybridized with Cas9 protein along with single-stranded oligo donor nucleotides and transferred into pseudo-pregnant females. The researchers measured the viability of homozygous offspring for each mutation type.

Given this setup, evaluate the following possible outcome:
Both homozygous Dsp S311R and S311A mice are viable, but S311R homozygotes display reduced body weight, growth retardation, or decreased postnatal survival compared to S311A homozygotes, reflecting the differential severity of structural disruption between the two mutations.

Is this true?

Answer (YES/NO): NO